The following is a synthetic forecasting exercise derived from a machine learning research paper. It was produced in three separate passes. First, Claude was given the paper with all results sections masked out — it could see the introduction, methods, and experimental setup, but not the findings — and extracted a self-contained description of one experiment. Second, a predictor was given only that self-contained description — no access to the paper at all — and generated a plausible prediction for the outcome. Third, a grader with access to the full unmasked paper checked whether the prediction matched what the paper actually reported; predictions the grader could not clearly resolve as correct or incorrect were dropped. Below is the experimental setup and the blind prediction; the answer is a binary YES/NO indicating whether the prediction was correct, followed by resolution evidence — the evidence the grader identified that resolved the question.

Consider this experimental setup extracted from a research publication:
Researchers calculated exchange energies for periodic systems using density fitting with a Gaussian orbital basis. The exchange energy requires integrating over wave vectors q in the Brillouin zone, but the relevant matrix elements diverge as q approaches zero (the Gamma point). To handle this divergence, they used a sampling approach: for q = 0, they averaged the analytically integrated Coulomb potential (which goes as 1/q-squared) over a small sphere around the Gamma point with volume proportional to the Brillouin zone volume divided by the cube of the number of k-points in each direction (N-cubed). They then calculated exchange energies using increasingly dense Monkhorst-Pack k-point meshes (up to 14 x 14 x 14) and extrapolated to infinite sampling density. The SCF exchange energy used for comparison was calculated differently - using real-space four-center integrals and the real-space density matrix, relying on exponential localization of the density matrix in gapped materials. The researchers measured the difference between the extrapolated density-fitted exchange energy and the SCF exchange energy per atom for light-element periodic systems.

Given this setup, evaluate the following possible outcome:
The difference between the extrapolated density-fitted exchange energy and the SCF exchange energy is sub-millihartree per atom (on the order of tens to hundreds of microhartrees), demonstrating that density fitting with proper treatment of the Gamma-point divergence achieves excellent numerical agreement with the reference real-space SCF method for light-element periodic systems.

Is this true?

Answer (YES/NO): NO